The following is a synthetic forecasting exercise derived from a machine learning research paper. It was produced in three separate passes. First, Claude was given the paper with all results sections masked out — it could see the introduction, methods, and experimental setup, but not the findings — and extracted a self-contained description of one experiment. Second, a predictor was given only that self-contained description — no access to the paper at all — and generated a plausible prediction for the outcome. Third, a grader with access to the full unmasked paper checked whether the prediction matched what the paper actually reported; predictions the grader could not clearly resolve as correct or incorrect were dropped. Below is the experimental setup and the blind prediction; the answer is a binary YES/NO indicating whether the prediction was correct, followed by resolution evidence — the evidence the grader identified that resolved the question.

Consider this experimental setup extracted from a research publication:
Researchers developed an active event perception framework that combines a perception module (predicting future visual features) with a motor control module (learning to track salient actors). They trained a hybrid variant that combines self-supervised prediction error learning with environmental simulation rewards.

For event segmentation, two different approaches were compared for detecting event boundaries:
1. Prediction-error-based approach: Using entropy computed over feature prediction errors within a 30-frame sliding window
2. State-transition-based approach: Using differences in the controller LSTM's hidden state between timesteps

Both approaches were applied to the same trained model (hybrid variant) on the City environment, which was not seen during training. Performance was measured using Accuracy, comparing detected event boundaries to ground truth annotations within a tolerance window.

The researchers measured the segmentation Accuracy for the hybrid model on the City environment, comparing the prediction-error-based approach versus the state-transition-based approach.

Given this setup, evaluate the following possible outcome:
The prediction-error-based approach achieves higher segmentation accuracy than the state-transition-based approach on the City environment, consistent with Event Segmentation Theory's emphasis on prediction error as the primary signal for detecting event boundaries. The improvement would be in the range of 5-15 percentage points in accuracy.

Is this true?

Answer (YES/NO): NO